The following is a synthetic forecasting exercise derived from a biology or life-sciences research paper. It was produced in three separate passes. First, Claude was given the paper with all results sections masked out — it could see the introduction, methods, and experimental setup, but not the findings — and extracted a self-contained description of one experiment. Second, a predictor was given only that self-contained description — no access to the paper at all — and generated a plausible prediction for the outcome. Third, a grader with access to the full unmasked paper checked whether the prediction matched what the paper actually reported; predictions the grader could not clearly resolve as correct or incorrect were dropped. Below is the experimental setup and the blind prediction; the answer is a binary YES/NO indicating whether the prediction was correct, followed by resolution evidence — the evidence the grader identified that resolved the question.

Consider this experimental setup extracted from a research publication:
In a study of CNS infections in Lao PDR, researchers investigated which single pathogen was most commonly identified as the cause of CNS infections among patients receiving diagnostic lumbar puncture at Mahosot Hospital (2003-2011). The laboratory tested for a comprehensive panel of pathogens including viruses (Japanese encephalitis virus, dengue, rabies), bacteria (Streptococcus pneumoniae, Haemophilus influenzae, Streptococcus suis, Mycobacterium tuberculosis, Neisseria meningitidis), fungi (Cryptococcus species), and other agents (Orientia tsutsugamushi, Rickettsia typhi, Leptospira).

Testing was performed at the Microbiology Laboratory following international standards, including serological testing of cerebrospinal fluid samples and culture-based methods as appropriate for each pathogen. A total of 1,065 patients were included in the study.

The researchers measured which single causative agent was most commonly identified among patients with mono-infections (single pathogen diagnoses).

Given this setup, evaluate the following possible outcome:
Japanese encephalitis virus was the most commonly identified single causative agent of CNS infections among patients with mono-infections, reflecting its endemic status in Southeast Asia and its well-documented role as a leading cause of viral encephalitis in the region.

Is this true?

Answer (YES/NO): YES